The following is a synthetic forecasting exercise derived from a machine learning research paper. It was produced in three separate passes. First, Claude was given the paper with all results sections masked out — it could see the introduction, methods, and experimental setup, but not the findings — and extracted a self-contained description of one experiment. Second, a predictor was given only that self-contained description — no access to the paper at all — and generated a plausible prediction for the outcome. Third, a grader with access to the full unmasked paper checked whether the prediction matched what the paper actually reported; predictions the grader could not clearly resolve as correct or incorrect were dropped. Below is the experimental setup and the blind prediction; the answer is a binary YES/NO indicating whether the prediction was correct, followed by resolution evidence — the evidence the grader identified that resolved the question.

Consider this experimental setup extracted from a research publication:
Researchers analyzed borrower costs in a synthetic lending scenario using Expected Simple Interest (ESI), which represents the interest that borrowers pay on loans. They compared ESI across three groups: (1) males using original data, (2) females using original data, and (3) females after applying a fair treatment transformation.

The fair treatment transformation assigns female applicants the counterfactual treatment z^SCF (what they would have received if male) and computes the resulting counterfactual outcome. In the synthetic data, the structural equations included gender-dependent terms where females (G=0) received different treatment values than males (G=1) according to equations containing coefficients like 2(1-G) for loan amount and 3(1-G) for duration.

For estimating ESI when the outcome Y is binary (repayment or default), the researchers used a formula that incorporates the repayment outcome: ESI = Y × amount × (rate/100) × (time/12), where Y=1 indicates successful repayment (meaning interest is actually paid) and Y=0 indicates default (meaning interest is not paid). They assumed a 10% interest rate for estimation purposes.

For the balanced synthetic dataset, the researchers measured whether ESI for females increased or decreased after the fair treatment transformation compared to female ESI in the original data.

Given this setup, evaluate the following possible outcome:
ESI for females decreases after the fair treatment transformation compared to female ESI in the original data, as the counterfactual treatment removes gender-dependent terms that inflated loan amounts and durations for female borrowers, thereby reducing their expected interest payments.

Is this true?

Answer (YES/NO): NO